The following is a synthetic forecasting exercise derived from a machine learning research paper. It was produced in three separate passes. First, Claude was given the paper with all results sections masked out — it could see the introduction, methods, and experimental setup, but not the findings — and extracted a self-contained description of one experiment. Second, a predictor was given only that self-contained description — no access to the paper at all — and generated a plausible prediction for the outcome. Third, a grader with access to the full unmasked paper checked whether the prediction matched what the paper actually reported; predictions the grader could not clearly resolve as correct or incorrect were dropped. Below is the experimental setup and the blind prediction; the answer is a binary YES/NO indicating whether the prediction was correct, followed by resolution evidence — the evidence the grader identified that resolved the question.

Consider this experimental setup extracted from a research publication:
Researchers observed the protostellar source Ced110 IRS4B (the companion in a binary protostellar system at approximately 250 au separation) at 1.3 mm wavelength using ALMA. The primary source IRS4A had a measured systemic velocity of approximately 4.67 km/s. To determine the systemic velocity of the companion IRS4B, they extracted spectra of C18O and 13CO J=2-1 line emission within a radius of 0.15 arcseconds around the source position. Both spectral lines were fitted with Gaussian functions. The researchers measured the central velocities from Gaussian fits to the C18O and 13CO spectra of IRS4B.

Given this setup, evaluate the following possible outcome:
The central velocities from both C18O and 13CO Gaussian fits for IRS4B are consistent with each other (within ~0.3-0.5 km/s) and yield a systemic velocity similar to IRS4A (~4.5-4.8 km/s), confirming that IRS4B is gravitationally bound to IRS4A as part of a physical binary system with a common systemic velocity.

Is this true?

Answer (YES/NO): NO